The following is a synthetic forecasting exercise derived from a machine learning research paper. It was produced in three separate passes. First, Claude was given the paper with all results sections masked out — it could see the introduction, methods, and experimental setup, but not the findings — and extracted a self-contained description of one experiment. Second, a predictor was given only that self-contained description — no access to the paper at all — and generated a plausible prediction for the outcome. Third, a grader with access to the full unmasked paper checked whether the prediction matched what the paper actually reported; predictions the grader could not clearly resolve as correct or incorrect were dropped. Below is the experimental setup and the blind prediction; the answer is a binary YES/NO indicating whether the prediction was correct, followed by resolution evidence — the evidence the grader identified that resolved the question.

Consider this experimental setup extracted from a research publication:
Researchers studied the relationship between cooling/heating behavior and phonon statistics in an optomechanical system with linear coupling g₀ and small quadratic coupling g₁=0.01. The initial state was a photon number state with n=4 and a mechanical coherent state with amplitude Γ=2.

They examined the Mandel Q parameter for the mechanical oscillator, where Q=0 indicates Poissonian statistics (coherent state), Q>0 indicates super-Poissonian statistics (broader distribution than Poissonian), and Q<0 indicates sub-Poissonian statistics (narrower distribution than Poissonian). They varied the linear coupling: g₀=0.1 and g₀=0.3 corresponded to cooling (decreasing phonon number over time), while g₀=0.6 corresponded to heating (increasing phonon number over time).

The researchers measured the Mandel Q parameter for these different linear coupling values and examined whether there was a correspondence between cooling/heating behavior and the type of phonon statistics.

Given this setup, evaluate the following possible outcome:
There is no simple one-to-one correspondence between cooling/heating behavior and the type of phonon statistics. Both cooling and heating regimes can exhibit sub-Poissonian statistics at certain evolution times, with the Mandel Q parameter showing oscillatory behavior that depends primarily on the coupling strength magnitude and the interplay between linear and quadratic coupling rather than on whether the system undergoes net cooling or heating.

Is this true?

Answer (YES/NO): NO